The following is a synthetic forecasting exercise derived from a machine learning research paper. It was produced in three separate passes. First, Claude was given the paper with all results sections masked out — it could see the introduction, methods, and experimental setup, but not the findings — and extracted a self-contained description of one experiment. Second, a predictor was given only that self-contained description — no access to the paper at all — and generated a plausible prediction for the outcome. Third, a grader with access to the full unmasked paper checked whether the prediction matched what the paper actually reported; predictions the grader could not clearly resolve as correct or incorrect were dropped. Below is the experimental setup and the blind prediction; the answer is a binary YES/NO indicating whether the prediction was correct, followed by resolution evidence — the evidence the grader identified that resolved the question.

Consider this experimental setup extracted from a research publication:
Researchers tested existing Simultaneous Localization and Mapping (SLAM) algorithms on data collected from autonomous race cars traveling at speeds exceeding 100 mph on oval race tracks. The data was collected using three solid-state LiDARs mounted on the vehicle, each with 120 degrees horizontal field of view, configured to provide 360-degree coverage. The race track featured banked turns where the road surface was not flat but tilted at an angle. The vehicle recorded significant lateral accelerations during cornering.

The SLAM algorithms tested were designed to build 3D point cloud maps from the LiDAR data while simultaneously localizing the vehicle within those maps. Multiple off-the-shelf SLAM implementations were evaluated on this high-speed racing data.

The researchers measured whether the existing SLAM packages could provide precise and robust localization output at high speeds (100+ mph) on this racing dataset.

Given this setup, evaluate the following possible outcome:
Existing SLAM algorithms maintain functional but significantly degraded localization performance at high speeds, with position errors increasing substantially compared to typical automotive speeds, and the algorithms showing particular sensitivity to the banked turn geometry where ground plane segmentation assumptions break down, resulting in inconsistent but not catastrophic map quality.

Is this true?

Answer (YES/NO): NO